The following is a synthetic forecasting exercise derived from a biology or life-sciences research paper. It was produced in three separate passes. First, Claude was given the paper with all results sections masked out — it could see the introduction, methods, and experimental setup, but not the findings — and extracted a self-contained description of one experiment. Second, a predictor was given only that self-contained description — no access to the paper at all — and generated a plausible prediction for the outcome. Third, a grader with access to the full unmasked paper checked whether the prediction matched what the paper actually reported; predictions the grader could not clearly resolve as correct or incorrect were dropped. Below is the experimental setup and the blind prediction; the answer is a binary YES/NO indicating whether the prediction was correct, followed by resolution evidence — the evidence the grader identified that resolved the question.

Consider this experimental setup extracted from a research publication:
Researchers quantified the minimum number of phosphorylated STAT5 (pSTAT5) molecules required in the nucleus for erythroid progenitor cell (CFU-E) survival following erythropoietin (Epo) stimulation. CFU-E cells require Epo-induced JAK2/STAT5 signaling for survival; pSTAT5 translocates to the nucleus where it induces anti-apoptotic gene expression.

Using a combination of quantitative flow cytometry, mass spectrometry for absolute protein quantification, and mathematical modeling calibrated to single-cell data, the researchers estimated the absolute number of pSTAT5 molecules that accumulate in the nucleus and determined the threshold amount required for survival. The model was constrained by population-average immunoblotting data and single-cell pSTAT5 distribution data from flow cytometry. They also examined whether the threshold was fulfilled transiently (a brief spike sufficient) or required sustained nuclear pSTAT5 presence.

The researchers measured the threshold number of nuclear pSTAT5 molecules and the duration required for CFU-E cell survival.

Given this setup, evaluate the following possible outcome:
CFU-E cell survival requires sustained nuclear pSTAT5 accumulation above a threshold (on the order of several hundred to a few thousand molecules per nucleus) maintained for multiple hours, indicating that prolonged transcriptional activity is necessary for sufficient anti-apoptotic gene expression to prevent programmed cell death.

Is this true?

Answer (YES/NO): NO